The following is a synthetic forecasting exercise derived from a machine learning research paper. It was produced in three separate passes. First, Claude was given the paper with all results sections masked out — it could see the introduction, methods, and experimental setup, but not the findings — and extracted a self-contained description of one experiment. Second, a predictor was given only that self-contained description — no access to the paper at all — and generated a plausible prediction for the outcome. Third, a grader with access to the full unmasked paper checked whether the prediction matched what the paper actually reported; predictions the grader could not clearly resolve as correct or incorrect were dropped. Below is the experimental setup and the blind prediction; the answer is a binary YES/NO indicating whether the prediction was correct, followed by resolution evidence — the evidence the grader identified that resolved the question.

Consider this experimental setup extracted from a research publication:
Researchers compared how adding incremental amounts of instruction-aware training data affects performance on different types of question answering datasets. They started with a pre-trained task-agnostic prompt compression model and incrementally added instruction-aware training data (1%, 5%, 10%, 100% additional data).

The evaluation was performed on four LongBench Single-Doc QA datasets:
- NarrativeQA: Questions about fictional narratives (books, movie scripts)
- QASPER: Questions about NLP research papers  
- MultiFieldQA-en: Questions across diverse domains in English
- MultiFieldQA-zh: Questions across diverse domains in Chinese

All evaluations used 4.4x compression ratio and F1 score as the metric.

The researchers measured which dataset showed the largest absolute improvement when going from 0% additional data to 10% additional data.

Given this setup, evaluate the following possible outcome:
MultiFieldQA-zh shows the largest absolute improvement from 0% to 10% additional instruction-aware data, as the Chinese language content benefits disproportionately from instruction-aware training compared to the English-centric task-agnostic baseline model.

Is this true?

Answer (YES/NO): YES